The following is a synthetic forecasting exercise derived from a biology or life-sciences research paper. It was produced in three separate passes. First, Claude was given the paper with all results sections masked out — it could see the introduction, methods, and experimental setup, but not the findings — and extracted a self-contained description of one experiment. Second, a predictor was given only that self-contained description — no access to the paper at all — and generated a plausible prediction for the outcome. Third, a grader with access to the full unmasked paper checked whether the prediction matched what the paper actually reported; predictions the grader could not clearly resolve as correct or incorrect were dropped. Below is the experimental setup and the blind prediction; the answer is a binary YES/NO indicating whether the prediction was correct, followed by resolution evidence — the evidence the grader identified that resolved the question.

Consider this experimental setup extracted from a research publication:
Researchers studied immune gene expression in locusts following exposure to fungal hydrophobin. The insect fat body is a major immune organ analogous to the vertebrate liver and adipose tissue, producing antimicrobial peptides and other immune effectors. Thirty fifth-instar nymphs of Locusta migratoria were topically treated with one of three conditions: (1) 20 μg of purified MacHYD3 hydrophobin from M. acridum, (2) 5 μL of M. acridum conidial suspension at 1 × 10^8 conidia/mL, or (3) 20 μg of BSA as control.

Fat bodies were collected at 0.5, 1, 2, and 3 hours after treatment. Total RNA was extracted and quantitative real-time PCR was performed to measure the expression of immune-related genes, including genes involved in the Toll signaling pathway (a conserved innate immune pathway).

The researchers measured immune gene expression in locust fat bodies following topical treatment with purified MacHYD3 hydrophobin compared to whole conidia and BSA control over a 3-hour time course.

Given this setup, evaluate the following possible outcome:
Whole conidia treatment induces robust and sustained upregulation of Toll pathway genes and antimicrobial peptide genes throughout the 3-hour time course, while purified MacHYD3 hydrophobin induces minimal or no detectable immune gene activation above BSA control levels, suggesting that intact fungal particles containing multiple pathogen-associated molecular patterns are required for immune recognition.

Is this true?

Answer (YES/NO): NO